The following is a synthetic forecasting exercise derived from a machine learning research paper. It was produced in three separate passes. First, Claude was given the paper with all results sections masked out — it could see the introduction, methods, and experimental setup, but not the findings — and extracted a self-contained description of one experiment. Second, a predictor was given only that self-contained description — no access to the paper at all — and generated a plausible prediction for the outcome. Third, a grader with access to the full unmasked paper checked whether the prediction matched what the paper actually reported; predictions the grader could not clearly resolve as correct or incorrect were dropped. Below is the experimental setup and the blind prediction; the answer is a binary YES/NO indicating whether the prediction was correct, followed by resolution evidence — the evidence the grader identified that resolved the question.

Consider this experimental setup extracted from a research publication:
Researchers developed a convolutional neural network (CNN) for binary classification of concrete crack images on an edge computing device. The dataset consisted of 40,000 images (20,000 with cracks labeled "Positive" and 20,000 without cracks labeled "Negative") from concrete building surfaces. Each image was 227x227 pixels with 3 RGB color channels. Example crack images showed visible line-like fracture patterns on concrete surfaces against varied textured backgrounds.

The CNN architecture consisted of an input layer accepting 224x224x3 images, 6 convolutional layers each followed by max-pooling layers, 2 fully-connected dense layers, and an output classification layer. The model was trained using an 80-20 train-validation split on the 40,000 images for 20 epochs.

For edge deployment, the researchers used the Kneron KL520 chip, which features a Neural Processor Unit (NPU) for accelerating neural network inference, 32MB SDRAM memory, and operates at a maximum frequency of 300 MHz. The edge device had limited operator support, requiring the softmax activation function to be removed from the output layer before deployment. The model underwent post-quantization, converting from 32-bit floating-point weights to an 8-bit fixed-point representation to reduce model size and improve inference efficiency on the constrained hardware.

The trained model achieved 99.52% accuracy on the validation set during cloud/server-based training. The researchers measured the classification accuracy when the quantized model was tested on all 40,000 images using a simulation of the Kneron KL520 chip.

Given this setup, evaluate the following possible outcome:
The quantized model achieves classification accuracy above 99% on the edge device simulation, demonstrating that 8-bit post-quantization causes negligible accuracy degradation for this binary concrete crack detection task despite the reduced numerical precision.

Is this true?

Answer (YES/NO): NO